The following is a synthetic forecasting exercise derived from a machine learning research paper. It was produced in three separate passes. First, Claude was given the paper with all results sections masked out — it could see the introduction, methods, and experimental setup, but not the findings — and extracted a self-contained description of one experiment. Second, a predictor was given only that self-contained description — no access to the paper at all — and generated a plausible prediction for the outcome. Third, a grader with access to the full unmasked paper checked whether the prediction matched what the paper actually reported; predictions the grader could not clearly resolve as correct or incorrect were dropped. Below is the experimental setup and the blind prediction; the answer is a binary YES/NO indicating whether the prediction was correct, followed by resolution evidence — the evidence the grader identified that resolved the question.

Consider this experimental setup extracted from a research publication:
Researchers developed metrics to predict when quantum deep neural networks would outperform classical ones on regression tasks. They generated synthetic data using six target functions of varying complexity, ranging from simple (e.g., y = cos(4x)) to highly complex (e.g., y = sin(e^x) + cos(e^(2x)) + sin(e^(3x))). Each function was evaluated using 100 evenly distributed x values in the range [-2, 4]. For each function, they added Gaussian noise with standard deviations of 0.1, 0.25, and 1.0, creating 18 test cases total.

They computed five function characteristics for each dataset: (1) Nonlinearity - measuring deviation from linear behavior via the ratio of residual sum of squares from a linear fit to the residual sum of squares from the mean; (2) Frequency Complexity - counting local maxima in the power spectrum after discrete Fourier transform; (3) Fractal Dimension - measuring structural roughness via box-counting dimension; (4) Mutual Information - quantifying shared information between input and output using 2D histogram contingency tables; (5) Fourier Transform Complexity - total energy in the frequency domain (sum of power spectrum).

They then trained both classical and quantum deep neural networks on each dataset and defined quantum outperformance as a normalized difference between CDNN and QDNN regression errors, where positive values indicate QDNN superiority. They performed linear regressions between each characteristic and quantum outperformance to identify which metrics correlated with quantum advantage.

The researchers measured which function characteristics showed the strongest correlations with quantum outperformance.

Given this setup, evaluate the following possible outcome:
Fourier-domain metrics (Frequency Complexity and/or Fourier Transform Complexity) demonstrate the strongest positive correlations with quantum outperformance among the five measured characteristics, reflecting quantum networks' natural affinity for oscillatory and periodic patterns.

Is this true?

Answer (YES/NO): NO